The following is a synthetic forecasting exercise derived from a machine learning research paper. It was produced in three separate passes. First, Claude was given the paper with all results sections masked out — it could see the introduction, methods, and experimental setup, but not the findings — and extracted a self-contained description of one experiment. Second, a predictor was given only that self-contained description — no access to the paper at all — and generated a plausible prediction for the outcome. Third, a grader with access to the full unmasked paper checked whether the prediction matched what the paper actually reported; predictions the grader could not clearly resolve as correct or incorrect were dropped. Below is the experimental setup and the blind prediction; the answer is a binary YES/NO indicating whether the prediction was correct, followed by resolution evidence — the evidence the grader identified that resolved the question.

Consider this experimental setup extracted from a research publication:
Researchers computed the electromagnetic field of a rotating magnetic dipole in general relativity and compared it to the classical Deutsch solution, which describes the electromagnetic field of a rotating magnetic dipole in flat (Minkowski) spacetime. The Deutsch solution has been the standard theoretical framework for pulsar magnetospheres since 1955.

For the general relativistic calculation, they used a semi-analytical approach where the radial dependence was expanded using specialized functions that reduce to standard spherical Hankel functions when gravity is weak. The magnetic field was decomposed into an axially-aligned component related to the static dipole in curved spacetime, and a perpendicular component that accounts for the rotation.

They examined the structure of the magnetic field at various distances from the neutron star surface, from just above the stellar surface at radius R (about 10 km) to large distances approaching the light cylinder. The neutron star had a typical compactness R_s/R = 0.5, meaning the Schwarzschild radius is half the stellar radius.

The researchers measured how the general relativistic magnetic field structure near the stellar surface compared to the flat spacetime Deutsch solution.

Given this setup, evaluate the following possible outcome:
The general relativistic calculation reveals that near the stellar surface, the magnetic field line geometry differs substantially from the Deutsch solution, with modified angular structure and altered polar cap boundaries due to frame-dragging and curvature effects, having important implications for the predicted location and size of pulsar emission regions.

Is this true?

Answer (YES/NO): NO